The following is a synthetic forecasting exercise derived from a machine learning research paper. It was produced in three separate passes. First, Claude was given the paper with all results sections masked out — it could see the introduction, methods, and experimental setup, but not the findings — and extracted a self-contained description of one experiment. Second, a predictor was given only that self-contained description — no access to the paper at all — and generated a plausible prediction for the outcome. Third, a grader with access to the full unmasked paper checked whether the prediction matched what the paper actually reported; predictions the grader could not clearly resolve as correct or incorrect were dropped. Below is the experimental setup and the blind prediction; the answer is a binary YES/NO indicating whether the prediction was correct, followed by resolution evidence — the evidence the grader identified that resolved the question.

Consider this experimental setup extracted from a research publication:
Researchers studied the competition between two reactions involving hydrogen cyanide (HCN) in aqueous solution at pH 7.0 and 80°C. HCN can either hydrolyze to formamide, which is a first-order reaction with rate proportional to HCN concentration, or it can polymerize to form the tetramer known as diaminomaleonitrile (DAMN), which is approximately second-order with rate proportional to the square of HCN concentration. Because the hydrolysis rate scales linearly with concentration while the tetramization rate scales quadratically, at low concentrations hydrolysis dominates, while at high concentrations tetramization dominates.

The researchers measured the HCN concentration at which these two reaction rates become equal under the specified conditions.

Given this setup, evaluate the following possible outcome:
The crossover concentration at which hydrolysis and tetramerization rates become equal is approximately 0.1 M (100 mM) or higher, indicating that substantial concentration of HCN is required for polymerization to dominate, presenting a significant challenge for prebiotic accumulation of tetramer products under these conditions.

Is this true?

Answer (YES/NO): NO